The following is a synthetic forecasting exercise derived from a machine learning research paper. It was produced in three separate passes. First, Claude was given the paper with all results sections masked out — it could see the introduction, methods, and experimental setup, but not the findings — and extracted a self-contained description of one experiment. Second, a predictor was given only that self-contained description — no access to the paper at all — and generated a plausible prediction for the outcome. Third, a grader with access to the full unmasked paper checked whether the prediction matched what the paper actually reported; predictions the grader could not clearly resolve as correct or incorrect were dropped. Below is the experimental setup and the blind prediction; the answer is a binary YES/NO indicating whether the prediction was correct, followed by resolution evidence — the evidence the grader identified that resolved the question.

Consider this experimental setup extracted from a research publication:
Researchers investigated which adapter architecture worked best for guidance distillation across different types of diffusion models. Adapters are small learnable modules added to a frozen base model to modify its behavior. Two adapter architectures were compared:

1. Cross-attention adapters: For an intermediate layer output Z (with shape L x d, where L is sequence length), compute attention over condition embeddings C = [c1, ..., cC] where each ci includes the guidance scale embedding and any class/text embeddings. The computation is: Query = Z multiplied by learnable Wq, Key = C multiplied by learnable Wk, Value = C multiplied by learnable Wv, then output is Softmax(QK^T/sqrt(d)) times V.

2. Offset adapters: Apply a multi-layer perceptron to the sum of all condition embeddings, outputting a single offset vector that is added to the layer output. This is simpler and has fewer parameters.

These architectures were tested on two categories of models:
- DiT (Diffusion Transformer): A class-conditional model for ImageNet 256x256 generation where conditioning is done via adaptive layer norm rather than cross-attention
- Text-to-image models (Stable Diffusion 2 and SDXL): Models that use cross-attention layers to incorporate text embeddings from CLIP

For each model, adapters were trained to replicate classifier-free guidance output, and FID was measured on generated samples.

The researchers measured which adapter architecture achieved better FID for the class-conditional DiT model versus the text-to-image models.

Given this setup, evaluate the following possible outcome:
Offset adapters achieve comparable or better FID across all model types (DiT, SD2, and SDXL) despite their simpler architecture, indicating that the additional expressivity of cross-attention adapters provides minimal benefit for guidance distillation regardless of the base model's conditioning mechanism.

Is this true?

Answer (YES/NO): NO